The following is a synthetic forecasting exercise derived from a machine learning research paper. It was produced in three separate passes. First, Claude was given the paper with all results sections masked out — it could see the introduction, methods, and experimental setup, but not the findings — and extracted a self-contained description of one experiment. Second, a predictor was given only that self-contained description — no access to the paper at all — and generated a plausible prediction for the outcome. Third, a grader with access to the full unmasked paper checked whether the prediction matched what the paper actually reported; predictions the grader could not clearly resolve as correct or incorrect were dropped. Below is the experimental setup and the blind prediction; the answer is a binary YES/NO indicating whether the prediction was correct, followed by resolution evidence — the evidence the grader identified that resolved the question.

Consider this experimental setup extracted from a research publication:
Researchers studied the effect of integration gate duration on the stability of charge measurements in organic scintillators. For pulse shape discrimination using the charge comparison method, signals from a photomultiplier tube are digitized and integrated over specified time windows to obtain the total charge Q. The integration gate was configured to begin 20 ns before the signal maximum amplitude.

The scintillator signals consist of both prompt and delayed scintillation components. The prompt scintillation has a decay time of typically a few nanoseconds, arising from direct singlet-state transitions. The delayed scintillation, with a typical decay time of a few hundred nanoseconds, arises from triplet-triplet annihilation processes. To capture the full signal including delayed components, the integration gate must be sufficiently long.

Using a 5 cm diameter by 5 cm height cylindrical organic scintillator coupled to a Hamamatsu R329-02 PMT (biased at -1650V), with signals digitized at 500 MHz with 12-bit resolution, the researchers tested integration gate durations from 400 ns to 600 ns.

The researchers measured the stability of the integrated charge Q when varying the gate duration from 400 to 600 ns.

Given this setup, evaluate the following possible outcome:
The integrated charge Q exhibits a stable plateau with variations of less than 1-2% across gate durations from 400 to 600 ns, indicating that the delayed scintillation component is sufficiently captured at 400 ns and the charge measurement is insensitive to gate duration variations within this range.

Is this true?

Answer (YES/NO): YES